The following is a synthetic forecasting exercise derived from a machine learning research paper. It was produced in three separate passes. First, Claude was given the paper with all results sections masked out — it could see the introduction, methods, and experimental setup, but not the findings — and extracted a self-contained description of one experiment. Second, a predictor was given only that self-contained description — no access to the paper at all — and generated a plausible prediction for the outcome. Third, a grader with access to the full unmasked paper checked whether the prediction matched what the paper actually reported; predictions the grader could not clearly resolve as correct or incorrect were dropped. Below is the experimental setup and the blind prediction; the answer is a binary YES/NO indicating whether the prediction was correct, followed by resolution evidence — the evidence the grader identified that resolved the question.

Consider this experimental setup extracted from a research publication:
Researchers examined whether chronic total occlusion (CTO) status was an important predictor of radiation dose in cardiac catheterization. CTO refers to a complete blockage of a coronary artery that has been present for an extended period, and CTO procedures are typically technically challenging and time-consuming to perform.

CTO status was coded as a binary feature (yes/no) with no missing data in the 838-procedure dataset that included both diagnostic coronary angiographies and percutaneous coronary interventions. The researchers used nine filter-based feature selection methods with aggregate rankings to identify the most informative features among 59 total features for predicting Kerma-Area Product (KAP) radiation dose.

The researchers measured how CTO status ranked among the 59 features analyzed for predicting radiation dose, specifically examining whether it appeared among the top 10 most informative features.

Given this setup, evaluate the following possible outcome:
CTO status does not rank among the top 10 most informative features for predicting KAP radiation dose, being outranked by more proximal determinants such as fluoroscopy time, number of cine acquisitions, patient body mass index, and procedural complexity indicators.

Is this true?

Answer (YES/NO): NO